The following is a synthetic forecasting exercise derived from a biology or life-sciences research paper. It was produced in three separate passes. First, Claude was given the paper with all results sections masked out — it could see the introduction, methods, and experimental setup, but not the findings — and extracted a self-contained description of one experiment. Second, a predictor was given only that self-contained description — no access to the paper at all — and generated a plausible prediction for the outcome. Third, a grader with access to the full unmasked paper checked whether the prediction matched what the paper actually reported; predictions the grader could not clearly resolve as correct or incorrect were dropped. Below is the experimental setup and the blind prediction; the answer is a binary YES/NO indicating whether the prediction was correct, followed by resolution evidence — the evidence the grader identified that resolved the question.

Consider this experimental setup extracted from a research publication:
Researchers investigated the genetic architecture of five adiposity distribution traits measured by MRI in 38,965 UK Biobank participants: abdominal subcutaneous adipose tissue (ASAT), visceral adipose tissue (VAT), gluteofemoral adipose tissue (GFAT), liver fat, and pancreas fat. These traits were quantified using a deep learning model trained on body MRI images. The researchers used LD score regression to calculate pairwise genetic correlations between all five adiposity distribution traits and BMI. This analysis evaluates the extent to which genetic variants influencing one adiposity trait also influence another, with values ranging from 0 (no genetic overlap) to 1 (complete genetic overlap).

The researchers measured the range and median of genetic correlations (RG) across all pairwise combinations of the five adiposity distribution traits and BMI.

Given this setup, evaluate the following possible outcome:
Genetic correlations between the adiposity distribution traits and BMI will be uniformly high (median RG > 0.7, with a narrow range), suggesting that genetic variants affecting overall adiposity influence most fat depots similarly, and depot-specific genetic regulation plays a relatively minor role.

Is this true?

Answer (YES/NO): NO